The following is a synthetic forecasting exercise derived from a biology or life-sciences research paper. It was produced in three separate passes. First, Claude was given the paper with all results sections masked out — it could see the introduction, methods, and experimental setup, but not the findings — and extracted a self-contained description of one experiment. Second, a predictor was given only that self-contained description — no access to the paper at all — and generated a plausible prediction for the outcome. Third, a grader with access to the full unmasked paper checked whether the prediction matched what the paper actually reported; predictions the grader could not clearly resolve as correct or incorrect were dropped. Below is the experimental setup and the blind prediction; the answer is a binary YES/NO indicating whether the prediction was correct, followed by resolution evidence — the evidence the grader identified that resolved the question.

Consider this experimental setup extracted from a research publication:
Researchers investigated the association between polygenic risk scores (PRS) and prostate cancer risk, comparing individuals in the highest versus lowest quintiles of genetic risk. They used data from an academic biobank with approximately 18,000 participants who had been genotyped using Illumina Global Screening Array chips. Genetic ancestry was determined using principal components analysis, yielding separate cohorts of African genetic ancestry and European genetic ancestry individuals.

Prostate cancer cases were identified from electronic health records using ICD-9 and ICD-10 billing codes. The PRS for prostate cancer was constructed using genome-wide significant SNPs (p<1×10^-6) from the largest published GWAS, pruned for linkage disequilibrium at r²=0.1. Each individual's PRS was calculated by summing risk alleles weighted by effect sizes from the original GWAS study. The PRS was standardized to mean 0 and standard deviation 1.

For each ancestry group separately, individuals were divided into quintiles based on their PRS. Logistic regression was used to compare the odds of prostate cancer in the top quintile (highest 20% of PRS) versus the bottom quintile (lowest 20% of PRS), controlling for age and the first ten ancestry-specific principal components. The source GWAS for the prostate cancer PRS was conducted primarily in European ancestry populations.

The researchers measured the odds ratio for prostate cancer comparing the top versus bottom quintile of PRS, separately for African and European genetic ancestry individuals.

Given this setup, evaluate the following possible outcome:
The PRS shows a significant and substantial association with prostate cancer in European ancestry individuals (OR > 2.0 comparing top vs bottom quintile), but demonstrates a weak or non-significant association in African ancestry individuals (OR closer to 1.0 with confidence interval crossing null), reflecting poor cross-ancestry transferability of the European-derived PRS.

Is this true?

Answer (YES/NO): NO